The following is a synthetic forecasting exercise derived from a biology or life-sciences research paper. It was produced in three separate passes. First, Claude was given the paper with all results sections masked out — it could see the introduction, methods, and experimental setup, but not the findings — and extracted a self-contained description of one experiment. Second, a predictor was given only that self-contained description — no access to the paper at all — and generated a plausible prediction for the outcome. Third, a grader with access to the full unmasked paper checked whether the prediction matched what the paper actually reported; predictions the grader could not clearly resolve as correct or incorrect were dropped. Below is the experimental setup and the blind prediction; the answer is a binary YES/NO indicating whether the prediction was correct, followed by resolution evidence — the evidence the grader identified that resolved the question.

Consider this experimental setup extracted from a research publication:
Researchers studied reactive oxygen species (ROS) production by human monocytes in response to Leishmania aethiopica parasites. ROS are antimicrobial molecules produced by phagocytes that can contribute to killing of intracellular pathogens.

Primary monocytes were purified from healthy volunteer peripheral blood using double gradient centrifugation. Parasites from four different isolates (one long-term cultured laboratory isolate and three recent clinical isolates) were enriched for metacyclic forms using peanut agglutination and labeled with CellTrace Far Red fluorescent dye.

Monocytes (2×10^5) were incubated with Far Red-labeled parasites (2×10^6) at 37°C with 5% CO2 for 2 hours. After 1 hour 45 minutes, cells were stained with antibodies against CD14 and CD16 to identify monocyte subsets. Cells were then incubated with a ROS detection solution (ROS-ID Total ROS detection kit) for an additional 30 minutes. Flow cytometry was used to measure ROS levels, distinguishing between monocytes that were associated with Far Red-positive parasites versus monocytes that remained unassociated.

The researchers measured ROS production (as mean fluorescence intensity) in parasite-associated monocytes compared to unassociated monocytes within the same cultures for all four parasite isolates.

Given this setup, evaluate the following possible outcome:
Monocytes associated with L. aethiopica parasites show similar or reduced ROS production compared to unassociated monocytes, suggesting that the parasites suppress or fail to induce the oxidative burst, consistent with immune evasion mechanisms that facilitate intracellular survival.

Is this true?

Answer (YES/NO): NO